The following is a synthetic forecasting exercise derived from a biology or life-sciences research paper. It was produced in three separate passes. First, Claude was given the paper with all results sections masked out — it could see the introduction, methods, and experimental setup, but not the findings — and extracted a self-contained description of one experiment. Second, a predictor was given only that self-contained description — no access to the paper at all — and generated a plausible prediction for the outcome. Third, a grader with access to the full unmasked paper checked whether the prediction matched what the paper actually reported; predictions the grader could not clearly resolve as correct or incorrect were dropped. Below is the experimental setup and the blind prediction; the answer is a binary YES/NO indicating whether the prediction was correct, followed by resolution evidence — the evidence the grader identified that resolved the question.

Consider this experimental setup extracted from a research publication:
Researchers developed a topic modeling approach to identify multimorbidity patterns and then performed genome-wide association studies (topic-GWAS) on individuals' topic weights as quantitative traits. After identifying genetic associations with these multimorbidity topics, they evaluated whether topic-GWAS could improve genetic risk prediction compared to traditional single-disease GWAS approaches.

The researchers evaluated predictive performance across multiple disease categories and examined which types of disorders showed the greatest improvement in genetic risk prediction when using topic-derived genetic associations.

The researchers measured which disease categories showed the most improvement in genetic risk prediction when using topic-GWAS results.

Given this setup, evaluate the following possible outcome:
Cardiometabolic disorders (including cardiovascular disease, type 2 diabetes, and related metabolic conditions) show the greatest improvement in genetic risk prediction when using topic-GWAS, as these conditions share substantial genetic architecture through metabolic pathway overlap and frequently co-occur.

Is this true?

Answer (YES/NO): NO